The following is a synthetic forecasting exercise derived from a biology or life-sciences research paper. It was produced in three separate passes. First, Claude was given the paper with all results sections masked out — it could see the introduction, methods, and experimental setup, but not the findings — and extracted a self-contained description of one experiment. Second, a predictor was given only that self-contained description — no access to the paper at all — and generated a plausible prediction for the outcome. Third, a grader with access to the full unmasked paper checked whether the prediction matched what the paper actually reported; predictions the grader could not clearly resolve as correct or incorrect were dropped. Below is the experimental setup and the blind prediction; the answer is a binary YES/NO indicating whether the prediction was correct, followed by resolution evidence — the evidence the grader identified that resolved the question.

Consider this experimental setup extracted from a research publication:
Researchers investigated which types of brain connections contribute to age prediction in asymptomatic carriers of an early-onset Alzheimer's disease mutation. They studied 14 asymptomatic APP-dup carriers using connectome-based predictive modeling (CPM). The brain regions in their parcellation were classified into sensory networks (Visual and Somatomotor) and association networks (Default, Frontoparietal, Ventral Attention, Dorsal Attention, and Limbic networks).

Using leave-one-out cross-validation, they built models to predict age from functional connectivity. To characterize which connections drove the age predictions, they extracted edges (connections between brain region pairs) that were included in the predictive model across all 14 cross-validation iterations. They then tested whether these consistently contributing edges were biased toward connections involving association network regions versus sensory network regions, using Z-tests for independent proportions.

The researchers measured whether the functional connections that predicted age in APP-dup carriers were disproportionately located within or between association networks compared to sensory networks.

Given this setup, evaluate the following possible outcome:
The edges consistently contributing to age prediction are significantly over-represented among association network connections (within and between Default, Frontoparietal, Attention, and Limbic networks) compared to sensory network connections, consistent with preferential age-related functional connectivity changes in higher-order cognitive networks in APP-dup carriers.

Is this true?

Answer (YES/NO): YES